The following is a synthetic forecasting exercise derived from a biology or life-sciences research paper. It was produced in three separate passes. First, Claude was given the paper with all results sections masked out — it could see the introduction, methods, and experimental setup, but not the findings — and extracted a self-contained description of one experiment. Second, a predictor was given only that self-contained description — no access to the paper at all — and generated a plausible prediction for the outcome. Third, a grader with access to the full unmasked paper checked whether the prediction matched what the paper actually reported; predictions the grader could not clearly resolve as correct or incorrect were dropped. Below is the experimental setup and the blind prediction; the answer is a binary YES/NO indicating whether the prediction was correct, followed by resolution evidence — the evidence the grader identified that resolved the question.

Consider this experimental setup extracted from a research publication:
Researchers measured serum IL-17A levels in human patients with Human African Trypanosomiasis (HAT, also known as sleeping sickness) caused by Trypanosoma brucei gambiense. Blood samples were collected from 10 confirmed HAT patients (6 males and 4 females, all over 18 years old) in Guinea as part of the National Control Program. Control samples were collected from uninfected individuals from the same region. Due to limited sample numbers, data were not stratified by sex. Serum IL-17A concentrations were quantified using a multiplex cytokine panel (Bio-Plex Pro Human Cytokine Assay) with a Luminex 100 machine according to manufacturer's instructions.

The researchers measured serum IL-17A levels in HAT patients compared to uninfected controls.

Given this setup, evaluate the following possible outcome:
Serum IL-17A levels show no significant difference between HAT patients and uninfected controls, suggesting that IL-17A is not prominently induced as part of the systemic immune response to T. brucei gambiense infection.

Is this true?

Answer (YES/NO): NO